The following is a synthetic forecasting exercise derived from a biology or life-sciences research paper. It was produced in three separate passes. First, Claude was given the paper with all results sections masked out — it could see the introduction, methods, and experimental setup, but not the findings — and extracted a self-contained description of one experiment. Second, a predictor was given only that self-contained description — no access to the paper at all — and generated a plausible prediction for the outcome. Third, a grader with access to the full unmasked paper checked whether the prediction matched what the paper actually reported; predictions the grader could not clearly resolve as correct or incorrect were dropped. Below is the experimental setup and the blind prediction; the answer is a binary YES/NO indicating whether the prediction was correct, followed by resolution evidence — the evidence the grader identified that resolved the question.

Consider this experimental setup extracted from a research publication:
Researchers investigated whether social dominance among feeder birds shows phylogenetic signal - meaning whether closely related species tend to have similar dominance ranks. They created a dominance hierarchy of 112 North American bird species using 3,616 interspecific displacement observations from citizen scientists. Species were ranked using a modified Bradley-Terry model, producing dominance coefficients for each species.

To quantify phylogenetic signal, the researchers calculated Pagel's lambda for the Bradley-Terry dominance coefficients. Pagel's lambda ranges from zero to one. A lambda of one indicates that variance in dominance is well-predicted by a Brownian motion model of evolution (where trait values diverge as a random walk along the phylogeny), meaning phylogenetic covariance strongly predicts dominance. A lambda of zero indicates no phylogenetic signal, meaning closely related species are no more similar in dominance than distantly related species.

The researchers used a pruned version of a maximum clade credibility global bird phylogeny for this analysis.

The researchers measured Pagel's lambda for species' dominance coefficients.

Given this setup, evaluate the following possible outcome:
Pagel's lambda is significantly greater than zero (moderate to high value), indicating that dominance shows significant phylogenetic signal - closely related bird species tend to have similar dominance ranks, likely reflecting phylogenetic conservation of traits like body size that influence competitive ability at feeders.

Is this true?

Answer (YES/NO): YES